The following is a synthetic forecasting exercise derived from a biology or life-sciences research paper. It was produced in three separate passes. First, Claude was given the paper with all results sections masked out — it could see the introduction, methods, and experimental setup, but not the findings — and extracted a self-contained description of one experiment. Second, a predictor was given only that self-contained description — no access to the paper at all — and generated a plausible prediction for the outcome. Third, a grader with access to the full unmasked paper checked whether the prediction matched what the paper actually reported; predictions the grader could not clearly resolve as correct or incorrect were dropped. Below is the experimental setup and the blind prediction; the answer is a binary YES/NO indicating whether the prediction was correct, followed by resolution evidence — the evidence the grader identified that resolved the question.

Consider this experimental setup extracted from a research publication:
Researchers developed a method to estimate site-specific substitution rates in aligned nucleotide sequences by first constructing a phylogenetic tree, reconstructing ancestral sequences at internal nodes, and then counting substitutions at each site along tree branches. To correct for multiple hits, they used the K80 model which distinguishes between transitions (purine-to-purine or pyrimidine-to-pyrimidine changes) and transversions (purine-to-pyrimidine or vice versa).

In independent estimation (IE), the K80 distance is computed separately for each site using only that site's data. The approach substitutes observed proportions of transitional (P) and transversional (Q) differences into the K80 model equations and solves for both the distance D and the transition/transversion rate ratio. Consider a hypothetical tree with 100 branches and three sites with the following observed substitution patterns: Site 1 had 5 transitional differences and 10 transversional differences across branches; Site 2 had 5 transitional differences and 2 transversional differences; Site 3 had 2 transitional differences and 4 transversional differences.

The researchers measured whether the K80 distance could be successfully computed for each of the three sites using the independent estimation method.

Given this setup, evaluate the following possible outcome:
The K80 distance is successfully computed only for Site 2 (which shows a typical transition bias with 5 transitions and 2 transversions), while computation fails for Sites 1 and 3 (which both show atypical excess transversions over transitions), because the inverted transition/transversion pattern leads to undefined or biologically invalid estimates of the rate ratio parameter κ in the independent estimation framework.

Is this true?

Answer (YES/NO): NO